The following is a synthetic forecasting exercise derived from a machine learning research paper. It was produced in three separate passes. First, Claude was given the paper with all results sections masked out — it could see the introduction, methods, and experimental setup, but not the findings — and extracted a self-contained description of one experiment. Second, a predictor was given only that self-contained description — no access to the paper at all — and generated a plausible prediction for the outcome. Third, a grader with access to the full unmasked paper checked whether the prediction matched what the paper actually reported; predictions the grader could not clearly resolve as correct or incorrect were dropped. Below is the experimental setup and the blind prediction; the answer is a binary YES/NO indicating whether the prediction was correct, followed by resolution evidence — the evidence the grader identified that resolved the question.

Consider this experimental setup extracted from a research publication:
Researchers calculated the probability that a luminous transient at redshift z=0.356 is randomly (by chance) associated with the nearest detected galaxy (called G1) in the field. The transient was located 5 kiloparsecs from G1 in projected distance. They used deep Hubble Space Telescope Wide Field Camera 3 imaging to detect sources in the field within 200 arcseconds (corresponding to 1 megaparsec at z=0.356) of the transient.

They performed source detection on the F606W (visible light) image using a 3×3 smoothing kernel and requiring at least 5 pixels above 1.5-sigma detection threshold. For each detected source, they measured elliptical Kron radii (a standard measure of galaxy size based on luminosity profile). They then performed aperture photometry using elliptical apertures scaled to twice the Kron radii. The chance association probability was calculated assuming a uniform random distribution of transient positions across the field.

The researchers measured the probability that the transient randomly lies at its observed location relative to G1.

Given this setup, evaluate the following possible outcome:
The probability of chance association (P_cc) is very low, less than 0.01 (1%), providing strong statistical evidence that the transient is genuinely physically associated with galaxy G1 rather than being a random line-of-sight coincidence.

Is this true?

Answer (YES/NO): YES